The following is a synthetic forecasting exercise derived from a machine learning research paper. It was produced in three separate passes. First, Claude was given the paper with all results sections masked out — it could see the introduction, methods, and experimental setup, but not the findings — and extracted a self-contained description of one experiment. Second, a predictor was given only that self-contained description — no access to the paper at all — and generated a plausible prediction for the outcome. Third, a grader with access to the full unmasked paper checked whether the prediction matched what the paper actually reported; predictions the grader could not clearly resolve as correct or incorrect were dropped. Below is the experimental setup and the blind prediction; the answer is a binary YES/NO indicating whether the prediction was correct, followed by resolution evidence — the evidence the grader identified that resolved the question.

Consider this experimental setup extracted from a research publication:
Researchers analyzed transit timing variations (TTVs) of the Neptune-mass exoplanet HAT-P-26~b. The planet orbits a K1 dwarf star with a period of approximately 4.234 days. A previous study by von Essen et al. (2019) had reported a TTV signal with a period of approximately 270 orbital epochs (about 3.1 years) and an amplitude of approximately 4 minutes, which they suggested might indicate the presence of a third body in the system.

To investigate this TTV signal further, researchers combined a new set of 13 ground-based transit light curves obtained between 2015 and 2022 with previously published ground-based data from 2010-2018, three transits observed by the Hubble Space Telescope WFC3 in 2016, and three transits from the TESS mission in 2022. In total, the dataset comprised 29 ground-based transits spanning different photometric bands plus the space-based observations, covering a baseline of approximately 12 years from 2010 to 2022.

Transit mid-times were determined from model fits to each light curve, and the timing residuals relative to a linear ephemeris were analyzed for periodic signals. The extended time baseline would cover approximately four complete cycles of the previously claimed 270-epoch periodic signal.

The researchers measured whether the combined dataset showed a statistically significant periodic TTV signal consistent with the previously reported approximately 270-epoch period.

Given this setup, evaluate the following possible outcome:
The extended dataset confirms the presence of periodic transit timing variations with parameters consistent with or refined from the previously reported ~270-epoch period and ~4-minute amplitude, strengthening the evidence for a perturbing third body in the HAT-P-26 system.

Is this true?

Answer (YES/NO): NO